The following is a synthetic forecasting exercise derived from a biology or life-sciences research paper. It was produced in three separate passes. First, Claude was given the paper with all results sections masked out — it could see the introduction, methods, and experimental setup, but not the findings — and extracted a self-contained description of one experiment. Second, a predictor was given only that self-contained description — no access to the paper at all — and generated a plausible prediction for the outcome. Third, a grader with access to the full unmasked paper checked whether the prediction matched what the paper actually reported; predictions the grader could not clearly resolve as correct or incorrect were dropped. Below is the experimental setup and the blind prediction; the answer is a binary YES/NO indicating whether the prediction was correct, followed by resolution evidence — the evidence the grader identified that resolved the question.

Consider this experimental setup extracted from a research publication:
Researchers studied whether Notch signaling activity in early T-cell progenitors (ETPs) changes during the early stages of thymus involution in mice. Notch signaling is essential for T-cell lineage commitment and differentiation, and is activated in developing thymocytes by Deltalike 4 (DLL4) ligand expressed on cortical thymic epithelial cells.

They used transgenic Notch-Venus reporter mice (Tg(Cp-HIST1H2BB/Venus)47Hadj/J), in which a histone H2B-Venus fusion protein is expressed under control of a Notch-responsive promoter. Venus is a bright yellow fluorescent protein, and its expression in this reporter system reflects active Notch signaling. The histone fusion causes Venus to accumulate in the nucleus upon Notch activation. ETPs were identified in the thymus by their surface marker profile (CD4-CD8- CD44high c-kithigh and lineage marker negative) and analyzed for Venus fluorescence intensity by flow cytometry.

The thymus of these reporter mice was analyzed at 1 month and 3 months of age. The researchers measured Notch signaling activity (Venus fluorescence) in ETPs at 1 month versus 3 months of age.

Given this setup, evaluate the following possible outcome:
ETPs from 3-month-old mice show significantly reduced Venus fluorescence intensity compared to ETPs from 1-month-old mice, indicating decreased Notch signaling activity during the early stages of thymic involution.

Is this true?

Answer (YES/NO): YES